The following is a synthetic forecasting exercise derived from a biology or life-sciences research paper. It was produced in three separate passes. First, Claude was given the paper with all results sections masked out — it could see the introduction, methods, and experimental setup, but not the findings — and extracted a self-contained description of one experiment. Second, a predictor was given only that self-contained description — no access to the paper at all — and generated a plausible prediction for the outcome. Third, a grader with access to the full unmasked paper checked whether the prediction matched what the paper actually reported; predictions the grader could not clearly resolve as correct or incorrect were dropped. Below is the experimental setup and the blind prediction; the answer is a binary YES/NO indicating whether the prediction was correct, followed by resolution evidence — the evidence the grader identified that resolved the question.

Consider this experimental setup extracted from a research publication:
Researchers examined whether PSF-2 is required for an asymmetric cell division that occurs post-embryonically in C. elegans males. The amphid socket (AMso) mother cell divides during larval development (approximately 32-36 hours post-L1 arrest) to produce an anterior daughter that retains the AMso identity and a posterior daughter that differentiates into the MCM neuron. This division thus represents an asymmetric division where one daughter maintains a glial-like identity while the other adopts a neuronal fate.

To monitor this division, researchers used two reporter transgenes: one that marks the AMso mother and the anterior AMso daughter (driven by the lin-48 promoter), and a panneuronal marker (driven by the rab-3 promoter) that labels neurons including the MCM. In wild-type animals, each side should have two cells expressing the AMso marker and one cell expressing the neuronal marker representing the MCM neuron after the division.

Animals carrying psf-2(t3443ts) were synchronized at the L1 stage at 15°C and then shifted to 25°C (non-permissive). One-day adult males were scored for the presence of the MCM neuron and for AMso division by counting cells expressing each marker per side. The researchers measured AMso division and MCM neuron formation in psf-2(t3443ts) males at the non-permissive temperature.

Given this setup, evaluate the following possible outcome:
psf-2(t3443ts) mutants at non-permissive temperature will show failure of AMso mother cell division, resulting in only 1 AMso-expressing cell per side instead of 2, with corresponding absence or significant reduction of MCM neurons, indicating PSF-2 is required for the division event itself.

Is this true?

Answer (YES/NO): NO